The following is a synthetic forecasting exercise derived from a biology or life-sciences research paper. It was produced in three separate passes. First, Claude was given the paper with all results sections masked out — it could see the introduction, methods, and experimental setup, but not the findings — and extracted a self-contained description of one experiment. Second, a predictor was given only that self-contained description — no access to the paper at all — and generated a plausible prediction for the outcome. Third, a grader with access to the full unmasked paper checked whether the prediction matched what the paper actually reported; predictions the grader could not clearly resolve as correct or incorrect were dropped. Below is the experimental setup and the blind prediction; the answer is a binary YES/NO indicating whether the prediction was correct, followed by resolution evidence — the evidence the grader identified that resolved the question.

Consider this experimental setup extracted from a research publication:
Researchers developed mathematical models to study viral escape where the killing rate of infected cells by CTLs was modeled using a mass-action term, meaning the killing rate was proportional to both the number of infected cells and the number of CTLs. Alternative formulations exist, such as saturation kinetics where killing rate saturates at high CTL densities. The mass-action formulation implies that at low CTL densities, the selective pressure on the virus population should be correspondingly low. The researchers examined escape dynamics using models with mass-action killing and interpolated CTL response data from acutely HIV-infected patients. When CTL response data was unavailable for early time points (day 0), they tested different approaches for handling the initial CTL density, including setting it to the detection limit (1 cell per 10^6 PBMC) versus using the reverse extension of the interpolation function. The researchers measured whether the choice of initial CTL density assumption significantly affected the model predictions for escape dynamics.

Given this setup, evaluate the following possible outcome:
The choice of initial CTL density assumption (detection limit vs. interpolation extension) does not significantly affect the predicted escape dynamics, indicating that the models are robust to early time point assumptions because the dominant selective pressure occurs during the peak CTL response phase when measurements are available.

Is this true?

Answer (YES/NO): YES